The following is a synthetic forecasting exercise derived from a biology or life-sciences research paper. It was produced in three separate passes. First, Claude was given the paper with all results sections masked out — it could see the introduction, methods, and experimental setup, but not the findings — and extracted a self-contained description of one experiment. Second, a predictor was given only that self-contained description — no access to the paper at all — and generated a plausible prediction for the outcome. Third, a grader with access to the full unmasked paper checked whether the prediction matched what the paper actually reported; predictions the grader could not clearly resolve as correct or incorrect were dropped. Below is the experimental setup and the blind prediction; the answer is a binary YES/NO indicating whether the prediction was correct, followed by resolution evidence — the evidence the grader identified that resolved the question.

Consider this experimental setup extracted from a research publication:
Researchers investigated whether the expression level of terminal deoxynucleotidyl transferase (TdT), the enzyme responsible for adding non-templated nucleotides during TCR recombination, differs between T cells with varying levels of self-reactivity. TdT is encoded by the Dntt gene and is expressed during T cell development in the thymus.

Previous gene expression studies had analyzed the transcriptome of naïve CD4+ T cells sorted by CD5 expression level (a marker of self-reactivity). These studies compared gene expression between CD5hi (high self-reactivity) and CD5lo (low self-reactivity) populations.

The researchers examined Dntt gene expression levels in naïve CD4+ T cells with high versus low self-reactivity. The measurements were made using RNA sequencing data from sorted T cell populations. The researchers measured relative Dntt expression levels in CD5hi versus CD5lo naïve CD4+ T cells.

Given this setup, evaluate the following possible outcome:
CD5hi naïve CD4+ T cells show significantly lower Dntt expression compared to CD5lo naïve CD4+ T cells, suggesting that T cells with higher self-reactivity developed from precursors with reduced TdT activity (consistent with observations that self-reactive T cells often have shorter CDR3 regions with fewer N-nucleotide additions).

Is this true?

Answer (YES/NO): YES